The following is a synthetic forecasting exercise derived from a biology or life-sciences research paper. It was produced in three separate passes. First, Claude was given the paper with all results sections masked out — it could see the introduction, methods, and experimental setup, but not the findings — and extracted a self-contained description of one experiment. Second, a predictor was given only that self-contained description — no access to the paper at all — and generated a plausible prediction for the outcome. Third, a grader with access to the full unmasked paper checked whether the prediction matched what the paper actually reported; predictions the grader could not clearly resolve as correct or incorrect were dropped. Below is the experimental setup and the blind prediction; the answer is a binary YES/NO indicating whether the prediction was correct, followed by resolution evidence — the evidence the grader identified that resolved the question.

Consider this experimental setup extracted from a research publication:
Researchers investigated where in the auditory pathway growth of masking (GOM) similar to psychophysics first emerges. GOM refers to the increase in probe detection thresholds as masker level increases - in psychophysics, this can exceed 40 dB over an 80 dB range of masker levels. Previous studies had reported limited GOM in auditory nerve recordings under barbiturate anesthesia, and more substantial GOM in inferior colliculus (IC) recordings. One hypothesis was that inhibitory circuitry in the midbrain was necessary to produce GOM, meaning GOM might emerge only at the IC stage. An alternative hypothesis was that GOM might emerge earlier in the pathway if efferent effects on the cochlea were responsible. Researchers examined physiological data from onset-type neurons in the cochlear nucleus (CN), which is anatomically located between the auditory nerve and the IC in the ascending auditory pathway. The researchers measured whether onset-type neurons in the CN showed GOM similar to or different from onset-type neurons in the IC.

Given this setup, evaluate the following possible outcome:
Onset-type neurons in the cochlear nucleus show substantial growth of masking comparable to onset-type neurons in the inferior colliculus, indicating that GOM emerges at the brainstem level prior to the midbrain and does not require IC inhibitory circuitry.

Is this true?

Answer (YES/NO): YES